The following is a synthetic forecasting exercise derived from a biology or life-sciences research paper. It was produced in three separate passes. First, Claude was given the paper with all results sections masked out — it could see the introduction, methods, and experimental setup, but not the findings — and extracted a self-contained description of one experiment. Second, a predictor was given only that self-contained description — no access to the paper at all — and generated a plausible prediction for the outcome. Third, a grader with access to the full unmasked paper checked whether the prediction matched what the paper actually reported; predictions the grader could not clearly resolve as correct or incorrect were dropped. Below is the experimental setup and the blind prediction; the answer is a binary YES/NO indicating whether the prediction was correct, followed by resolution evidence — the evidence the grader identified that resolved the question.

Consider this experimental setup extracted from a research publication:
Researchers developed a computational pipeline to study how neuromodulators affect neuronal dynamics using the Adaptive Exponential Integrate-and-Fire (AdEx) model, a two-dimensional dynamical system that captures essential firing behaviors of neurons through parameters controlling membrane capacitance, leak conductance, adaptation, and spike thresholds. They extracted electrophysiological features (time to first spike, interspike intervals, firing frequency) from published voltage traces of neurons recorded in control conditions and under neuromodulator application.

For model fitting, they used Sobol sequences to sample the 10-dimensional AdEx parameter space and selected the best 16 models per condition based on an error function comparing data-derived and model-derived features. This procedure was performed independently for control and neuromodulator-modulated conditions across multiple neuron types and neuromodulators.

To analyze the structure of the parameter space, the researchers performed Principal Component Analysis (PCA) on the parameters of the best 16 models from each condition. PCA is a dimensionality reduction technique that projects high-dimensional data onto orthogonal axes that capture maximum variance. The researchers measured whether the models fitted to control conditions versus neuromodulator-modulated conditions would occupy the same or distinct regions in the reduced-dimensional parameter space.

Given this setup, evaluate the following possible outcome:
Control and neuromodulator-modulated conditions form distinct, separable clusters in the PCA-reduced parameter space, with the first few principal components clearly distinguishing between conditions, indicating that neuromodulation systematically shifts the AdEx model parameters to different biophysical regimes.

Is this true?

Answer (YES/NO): YES